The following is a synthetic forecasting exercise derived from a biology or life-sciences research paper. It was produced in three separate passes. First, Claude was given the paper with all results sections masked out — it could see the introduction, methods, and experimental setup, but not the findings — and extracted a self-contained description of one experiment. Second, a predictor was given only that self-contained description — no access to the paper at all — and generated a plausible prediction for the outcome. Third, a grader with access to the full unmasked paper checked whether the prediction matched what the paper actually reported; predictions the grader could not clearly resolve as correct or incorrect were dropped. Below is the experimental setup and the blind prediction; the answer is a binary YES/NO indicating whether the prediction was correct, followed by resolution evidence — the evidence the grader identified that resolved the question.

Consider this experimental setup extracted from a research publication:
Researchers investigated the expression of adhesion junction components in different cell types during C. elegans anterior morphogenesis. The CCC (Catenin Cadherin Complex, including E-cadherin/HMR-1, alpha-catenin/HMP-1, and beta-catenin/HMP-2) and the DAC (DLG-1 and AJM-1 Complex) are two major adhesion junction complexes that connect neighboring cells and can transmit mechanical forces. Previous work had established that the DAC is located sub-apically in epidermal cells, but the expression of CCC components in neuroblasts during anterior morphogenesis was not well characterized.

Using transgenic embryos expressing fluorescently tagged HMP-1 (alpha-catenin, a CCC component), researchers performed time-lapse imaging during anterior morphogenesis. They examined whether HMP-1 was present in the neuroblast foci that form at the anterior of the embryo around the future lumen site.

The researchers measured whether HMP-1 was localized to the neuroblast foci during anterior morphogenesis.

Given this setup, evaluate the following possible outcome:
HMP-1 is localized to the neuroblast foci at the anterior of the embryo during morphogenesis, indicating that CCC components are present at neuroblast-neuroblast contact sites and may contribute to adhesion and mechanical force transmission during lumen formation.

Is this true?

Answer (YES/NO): YES